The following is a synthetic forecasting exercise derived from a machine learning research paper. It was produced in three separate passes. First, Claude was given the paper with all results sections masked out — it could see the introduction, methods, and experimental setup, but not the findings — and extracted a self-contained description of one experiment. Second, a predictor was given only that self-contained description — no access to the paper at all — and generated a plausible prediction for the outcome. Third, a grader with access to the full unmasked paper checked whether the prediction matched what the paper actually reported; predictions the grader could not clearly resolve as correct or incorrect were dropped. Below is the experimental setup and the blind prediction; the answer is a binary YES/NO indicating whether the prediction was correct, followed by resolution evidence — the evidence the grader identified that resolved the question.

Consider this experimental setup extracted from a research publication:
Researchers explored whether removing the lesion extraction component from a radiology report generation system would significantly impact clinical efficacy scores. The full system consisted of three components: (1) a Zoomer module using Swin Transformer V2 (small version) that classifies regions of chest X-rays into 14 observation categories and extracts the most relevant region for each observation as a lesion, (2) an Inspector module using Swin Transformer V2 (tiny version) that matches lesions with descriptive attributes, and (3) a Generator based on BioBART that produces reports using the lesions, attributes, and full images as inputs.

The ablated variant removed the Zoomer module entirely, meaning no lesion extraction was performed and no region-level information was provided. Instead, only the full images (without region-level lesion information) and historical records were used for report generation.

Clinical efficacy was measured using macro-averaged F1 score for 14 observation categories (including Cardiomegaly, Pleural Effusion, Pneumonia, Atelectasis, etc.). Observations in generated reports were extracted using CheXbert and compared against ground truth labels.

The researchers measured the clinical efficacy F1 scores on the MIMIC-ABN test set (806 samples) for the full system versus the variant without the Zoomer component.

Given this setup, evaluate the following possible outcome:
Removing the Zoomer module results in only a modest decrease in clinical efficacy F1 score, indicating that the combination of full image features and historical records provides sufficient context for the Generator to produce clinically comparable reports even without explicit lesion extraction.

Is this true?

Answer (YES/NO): NO